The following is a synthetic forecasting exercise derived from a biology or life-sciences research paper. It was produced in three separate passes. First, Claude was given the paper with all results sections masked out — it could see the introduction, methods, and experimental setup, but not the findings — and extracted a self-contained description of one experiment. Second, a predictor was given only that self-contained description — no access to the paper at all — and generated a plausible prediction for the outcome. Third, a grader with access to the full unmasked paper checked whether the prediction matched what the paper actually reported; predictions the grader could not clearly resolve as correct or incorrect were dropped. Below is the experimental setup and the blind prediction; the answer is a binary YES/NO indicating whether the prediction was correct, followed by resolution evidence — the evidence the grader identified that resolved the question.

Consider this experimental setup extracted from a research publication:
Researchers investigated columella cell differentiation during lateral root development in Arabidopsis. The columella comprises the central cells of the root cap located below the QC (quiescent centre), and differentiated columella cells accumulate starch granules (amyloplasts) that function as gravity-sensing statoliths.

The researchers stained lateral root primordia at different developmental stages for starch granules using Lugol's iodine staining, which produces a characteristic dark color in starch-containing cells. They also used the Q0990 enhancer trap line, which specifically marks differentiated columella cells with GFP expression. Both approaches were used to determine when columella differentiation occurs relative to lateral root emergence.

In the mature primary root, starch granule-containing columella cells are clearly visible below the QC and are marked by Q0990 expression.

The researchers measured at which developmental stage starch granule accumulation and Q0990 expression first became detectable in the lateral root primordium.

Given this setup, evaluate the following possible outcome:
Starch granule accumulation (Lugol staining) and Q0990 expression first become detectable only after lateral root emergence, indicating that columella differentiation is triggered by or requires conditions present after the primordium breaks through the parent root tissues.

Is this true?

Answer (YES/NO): NO